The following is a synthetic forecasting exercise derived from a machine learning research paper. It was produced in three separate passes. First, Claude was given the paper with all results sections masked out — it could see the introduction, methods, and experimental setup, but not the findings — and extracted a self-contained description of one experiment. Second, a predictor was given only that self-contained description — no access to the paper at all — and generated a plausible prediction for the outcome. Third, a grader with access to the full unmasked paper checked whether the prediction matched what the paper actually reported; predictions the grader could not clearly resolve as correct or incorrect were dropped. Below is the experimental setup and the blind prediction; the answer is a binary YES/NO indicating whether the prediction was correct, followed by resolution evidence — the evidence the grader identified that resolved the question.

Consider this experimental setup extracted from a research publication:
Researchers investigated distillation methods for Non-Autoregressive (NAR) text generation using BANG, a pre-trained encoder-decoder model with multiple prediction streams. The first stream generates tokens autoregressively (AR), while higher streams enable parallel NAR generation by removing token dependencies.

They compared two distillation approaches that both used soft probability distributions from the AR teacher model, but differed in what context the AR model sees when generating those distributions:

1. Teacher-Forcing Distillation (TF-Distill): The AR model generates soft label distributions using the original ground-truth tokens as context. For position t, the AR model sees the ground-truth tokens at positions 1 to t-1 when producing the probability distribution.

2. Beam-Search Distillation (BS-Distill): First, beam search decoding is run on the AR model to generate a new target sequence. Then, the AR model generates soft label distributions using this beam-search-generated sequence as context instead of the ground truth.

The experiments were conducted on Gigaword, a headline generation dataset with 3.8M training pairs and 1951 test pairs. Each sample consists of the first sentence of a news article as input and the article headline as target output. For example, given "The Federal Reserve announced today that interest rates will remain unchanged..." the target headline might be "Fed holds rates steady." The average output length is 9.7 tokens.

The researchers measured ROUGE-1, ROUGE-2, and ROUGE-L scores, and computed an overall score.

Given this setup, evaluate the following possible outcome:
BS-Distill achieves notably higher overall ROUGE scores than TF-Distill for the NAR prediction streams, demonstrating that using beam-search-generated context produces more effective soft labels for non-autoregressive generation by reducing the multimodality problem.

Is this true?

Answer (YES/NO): YES